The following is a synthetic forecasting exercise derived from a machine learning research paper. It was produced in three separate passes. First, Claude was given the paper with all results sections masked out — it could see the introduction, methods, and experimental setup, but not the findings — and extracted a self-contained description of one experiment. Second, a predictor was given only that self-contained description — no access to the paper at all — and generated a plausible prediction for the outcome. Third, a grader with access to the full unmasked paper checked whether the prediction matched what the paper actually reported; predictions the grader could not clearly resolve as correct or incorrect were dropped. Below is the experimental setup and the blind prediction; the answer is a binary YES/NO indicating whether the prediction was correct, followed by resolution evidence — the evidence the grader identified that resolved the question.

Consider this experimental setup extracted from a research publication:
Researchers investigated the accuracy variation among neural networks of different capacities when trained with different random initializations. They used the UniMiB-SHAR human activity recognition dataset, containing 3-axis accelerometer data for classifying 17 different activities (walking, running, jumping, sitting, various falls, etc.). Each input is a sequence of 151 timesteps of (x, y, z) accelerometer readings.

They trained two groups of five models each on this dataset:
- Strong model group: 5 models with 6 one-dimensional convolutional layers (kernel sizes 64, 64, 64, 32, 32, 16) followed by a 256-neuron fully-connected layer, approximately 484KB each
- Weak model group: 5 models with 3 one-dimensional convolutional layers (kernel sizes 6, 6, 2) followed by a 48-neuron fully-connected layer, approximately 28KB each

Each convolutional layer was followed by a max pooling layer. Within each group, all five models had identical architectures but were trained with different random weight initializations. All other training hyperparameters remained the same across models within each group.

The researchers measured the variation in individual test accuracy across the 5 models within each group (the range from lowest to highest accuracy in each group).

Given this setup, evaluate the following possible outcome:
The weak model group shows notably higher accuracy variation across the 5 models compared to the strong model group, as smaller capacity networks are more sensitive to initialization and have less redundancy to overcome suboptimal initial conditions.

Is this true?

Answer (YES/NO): YES